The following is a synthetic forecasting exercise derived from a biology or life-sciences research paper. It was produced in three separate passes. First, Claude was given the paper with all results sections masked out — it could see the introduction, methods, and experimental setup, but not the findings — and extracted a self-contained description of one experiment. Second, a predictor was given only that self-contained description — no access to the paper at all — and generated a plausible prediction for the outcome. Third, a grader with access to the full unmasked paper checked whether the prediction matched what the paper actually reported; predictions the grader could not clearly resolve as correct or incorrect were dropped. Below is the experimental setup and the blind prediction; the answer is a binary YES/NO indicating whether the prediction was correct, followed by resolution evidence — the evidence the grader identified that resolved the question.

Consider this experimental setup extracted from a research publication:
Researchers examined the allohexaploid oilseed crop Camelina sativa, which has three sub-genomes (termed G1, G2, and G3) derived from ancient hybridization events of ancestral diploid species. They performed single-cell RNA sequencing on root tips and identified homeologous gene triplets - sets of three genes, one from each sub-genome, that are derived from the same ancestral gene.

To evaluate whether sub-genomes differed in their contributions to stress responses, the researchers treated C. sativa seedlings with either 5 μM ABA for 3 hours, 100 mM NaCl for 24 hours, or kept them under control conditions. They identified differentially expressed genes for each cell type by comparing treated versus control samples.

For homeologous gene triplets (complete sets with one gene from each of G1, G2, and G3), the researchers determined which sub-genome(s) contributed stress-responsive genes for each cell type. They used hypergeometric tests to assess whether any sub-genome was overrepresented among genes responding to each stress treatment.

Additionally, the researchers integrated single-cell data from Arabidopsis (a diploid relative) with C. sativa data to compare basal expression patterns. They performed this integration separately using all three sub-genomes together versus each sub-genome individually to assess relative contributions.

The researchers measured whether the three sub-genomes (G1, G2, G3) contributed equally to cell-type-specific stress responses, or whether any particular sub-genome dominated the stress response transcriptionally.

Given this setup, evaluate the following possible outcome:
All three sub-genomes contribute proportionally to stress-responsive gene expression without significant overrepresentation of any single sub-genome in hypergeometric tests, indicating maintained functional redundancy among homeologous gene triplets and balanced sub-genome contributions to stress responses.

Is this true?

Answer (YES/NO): YES